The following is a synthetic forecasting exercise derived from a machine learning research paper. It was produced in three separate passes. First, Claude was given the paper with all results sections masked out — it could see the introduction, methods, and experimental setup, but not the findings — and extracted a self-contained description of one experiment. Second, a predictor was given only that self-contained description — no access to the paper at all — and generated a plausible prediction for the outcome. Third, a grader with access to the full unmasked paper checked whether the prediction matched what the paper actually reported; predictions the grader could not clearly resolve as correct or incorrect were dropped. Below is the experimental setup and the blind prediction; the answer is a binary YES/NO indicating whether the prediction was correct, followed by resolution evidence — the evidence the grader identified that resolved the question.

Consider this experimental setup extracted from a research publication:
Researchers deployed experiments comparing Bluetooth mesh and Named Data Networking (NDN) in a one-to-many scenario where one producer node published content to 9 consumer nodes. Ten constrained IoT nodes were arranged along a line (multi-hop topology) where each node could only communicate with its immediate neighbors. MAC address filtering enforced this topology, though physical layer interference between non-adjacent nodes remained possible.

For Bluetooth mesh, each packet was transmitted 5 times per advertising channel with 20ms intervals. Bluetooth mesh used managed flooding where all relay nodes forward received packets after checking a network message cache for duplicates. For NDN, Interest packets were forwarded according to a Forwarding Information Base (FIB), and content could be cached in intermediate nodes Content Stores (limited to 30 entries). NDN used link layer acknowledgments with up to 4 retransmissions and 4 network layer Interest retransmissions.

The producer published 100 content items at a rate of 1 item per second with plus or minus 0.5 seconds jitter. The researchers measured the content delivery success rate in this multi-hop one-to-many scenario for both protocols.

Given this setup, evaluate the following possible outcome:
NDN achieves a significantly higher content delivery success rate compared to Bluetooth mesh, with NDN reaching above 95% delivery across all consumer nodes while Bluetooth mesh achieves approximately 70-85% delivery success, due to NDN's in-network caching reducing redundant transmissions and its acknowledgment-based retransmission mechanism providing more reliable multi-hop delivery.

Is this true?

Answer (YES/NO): NO